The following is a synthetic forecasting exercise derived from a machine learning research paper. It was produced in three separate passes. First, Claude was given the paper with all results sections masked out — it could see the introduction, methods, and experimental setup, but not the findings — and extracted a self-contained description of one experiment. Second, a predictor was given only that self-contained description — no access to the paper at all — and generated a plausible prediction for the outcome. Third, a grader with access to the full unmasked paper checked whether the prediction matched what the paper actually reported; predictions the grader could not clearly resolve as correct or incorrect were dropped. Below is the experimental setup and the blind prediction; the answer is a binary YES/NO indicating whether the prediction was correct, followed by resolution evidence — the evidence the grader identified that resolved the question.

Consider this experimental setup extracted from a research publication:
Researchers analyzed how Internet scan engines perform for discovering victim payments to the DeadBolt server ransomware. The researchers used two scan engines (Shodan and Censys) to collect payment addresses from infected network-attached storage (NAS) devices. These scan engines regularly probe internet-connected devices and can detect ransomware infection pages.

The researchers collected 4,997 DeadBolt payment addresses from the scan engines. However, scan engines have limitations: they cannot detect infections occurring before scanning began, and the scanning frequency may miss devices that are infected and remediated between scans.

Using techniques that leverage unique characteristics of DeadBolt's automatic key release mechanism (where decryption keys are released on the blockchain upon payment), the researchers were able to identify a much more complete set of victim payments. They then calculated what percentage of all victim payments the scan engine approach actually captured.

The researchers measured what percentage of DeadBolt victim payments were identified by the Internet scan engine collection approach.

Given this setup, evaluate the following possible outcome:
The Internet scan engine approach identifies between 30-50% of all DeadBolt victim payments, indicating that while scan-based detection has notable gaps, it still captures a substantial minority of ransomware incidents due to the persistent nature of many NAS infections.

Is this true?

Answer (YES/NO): NO